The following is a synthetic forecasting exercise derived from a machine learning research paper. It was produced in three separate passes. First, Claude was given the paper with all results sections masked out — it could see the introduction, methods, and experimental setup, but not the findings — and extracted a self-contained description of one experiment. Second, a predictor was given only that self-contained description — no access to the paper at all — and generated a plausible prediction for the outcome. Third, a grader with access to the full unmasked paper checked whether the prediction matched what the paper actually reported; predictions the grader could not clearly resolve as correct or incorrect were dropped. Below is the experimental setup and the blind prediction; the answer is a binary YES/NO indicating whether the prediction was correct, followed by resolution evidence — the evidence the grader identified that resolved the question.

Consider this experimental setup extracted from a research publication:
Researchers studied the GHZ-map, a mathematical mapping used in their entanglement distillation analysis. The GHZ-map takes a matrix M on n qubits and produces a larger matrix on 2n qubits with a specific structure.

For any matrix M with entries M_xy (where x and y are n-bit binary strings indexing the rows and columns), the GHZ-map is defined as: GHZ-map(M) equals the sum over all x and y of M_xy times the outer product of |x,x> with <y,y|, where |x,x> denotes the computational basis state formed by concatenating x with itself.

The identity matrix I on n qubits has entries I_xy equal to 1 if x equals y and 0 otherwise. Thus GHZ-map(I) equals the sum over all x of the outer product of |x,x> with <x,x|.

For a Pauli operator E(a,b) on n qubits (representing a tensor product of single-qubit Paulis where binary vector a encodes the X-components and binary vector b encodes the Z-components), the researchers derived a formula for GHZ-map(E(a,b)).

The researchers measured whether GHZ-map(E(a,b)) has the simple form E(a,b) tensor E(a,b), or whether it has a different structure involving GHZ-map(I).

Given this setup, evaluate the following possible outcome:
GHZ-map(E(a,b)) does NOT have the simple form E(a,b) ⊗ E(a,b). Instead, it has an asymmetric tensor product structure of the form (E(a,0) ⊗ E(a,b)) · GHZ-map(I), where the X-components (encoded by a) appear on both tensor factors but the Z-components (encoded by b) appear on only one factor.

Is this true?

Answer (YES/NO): NO